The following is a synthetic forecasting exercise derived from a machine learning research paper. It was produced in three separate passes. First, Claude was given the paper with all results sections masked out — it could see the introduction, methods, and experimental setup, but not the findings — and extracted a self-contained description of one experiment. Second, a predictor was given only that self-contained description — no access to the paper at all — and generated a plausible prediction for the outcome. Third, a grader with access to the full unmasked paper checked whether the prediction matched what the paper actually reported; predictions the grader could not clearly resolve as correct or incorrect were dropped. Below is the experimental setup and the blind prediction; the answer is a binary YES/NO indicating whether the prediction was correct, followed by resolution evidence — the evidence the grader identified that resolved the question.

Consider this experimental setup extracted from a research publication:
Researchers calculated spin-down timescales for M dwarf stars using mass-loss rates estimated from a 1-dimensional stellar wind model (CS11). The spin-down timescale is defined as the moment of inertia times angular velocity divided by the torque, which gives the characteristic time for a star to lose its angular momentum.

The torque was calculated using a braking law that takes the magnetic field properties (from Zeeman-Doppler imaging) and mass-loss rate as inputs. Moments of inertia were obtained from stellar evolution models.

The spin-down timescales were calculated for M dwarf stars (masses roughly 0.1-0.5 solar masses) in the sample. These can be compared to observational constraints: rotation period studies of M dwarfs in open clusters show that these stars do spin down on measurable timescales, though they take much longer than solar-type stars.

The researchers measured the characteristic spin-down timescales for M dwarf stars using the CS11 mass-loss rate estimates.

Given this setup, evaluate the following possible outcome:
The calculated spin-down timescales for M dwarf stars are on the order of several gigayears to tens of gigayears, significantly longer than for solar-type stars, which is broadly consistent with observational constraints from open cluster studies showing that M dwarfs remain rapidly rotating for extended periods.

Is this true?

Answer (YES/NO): NO